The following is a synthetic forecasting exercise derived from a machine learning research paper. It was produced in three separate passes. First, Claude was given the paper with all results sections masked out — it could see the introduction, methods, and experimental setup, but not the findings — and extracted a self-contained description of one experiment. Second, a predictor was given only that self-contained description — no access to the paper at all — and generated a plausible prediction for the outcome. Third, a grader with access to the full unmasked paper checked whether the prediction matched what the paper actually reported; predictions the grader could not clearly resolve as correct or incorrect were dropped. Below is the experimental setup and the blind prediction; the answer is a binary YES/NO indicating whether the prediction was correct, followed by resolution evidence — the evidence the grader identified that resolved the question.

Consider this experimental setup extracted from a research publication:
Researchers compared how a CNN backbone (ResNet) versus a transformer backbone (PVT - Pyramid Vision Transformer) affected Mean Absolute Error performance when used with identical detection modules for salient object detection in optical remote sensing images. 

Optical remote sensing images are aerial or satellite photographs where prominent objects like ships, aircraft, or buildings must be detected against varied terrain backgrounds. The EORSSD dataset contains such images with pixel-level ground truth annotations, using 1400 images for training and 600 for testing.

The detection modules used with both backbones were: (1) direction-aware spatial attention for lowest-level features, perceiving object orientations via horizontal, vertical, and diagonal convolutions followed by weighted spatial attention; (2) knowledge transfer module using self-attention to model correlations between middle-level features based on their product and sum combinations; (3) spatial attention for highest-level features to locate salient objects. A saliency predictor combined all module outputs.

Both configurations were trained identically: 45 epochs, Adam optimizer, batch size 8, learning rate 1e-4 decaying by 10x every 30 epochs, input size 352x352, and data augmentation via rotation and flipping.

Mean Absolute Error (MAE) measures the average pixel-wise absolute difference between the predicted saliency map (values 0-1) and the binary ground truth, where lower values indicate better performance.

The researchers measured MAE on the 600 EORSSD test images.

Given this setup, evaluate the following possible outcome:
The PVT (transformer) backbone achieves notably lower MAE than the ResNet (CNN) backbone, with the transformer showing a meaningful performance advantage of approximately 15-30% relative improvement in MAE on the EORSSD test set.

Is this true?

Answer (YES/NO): NO